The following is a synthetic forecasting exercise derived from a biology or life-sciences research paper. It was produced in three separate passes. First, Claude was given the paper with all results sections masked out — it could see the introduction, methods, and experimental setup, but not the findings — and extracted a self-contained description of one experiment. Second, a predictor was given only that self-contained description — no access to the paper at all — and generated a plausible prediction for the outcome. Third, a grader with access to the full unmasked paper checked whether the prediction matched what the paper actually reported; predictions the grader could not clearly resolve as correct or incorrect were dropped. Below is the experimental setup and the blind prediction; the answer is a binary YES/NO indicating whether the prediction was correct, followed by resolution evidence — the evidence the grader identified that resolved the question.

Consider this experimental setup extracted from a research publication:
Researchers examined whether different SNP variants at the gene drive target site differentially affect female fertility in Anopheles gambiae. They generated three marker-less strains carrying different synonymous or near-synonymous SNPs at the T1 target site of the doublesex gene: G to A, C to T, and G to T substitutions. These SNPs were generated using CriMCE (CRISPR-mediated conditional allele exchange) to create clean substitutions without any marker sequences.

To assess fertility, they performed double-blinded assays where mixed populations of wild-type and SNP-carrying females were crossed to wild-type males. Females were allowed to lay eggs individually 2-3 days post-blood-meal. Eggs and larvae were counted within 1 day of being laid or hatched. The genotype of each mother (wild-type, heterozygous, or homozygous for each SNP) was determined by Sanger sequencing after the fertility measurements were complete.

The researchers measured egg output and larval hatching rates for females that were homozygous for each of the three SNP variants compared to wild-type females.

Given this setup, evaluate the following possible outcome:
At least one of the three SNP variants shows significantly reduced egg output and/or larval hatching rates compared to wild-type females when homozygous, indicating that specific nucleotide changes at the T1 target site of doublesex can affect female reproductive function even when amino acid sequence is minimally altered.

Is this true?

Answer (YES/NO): NO